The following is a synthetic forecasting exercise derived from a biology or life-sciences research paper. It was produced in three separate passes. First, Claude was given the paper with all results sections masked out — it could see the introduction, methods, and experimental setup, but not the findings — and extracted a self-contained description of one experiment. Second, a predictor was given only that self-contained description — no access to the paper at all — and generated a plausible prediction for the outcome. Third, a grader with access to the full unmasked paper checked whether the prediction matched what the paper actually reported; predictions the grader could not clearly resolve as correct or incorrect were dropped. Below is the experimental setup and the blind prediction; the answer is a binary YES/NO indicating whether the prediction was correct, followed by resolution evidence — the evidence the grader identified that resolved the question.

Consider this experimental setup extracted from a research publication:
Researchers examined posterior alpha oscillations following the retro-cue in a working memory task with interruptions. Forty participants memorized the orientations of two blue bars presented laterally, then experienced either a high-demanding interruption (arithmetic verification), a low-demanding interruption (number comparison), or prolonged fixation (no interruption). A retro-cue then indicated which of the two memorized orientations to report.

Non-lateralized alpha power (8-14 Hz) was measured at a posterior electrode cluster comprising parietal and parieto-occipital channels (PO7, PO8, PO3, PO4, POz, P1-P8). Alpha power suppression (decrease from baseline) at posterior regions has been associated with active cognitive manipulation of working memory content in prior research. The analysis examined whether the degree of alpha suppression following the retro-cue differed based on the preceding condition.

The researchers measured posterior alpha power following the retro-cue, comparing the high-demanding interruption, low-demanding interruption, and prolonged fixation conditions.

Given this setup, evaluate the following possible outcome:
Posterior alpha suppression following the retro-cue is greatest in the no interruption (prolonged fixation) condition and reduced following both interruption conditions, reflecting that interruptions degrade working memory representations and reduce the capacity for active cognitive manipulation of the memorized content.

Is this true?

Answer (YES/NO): YES